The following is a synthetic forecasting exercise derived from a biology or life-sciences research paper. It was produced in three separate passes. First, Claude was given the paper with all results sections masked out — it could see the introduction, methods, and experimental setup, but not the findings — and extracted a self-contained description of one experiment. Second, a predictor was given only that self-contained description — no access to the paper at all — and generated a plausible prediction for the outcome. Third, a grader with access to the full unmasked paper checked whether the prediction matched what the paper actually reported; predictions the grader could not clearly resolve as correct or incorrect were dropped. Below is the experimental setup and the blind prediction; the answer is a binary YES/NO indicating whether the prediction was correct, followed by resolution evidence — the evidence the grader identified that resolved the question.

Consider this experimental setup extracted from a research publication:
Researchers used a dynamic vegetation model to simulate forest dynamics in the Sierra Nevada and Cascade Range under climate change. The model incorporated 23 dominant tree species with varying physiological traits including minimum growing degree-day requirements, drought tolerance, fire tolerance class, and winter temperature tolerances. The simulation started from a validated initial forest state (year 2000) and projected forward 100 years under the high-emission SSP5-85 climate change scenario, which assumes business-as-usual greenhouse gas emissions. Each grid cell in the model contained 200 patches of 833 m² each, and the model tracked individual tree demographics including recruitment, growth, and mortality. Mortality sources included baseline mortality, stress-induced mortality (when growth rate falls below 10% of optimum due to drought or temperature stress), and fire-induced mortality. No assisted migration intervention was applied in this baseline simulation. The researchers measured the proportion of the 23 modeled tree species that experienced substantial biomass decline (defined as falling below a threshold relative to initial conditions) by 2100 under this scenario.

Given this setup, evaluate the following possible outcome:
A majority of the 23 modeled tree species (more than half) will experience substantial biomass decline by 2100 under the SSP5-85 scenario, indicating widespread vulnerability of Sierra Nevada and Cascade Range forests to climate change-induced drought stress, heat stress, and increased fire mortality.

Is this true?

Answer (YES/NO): YES